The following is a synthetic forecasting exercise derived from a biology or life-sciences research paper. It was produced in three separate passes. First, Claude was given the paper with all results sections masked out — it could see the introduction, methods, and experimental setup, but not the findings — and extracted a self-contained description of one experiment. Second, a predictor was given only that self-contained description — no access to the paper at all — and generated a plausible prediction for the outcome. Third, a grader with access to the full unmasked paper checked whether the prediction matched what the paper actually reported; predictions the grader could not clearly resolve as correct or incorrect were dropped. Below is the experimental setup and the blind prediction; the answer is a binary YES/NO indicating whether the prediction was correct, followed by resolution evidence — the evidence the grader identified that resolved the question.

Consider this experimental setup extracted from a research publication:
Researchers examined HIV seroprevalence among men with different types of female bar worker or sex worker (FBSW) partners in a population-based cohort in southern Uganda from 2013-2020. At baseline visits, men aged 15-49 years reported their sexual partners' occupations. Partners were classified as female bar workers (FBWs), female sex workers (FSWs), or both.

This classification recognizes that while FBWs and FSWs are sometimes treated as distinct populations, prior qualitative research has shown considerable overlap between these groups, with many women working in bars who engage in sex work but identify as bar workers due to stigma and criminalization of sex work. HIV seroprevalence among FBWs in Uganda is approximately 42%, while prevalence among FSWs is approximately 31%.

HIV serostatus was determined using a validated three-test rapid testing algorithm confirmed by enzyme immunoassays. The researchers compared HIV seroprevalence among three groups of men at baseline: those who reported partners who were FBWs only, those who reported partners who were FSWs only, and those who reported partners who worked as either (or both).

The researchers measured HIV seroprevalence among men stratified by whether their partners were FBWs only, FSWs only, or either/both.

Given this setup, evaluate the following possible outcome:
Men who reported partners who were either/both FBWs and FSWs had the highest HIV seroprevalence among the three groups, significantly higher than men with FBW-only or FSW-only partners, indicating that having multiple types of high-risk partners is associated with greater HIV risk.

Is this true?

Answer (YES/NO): NO